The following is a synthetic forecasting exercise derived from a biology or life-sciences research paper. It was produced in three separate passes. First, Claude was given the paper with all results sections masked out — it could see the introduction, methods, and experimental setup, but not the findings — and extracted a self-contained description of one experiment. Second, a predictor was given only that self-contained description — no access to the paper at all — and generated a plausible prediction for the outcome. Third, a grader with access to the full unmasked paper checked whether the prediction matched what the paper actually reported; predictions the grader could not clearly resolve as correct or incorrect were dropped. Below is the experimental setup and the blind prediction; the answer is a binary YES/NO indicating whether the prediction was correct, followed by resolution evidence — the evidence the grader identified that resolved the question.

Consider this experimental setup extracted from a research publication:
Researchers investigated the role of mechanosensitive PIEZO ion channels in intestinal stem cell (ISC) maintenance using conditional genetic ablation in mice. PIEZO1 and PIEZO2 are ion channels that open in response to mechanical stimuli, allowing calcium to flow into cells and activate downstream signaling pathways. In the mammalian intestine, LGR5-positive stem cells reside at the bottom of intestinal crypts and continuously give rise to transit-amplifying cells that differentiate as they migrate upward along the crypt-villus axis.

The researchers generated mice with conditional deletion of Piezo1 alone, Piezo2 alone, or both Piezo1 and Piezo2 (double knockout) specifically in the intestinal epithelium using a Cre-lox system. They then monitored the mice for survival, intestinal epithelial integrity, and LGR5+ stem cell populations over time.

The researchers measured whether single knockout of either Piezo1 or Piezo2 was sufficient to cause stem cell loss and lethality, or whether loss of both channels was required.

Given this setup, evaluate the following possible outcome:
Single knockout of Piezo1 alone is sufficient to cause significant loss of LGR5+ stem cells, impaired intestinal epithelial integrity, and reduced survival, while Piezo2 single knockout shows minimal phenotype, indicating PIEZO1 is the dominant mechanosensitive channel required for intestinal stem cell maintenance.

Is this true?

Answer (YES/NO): NO